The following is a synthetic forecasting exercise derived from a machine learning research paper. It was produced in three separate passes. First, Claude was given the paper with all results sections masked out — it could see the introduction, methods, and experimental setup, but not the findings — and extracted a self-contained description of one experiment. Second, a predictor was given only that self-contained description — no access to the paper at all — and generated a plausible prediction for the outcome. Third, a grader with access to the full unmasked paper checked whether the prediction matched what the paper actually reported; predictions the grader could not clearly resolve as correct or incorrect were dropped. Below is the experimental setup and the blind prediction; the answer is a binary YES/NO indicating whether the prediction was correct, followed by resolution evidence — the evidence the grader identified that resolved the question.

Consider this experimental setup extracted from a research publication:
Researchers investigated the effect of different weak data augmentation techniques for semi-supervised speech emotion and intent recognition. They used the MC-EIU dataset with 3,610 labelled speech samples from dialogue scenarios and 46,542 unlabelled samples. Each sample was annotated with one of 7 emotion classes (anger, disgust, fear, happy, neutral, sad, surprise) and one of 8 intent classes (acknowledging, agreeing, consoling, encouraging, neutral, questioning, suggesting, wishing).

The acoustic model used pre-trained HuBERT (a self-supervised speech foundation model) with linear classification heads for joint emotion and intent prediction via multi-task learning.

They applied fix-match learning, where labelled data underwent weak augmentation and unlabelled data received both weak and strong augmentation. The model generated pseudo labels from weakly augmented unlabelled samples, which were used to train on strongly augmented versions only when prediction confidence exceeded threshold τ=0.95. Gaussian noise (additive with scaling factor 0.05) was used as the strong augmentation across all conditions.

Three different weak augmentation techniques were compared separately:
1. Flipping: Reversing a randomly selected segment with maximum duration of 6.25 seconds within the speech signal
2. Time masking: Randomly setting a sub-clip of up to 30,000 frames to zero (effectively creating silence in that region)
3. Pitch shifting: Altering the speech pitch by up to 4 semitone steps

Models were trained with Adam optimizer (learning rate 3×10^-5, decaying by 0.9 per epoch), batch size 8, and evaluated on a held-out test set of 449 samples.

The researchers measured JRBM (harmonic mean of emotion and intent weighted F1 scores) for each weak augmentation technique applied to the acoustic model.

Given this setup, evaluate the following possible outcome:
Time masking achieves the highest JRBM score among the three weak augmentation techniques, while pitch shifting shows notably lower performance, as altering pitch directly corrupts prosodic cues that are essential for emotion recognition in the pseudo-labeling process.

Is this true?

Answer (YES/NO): NO